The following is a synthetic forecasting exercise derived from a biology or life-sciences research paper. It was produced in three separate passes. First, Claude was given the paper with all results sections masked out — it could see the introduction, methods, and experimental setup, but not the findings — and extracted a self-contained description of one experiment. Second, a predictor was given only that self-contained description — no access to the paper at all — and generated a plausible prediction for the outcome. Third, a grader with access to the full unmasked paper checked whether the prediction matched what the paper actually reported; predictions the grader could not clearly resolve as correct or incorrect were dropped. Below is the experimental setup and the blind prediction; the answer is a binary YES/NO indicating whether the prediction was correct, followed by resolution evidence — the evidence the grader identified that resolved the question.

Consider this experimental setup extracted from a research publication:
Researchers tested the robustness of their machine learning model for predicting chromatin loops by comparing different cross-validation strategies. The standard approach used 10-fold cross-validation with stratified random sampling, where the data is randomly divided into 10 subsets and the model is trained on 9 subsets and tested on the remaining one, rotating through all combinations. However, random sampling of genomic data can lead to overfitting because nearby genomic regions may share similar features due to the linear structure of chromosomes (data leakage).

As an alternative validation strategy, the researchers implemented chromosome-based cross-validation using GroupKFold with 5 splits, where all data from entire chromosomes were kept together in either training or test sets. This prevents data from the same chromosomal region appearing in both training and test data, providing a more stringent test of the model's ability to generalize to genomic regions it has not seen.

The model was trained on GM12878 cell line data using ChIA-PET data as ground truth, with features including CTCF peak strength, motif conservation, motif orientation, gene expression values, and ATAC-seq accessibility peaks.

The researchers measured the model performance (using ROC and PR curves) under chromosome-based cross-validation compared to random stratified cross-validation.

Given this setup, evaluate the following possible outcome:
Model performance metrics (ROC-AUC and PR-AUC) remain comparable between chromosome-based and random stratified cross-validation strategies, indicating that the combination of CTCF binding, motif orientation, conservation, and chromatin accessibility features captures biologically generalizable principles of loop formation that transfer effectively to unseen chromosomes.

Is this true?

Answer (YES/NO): YES